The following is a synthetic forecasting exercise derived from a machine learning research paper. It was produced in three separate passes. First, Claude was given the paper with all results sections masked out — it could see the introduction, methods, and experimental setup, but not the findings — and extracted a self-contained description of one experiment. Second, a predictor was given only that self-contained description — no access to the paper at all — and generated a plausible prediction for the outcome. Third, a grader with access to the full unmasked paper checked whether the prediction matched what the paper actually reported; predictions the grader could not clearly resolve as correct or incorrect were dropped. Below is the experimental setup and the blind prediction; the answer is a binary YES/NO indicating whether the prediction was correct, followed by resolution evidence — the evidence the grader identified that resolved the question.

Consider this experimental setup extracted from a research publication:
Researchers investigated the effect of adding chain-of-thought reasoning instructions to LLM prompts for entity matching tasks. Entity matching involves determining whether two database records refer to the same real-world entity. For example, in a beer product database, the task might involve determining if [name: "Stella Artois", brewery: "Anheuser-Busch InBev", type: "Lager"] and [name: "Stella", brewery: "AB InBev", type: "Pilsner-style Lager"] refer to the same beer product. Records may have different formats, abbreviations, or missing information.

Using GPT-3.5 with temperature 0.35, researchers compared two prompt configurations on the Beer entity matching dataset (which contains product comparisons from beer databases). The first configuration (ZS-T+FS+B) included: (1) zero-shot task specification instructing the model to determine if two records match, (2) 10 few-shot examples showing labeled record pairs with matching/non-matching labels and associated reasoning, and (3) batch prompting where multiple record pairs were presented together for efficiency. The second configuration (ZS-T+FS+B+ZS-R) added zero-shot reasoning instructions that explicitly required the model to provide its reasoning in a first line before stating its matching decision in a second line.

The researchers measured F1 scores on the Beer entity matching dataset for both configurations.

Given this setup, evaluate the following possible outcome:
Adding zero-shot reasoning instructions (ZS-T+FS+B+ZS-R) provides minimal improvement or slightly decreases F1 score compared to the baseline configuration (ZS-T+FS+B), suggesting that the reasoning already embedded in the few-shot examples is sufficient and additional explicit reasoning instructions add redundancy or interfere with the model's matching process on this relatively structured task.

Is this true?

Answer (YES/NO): YES